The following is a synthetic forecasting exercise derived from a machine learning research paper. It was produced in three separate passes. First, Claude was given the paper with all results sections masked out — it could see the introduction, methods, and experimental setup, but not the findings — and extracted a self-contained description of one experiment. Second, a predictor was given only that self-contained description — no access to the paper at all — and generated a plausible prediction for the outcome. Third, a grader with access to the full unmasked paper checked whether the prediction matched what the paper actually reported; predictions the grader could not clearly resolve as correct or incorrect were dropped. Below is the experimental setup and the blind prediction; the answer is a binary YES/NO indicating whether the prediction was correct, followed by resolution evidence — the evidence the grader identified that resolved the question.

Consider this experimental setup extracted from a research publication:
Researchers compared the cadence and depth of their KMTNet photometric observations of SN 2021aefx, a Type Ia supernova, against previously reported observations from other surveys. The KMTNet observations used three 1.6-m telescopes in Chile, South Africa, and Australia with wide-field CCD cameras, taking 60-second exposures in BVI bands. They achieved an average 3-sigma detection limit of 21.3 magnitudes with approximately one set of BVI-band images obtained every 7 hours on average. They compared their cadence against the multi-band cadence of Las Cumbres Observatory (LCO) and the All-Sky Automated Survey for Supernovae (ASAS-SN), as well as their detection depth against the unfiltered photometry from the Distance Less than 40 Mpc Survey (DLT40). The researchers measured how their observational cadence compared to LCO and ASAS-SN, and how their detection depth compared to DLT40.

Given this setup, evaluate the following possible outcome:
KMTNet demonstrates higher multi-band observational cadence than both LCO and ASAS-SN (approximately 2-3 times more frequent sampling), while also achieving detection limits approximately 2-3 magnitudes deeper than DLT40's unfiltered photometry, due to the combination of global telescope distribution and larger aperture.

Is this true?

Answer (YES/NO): NO